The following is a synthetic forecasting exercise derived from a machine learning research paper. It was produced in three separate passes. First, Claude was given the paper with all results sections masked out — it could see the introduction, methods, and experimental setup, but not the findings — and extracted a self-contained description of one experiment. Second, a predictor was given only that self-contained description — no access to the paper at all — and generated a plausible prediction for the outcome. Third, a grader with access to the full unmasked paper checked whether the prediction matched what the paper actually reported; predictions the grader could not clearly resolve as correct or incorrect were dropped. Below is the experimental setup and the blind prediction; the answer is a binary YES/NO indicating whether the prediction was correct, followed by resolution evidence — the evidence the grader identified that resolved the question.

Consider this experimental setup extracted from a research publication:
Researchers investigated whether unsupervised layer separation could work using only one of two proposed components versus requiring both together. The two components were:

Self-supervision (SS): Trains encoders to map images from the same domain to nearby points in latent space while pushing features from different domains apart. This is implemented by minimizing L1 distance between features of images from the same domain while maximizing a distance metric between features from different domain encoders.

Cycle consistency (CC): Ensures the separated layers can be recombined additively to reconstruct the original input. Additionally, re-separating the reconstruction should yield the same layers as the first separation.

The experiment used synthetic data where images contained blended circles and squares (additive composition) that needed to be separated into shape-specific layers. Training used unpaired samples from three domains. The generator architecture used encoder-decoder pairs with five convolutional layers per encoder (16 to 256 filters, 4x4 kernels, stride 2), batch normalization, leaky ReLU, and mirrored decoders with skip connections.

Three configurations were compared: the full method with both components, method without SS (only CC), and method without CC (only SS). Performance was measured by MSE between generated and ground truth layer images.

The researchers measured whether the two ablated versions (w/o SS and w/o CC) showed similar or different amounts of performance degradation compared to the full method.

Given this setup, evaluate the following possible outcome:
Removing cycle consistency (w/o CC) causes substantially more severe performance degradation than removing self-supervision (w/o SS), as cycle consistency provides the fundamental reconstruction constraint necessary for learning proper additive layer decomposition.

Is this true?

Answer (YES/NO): YES